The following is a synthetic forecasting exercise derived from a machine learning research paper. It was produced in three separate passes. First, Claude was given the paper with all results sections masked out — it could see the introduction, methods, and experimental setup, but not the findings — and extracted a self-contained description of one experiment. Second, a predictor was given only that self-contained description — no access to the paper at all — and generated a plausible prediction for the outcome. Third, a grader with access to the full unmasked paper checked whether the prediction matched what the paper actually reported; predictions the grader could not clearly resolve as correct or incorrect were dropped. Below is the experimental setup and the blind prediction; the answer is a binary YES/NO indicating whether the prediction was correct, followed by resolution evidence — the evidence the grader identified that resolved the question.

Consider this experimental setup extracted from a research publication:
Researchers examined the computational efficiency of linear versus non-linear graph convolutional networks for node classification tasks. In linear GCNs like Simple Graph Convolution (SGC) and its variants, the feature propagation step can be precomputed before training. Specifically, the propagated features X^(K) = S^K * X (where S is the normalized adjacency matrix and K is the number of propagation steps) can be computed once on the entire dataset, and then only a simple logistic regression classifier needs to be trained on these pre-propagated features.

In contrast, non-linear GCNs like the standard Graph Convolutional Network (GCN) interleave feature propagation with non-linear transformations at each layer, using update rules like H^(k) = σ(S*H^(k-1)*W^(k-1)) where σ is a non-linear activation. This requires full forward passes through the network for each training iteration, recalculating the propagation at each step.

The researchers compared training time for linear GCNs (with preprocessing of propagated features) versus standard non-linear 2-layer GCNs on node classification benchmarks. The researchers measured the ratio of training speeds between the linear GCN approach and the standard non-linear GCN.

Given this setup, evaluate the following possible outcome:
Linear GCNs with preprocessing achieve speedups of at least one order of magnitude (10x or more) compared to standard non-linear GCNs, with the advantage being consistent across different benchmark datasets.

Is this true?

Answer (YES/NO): YES